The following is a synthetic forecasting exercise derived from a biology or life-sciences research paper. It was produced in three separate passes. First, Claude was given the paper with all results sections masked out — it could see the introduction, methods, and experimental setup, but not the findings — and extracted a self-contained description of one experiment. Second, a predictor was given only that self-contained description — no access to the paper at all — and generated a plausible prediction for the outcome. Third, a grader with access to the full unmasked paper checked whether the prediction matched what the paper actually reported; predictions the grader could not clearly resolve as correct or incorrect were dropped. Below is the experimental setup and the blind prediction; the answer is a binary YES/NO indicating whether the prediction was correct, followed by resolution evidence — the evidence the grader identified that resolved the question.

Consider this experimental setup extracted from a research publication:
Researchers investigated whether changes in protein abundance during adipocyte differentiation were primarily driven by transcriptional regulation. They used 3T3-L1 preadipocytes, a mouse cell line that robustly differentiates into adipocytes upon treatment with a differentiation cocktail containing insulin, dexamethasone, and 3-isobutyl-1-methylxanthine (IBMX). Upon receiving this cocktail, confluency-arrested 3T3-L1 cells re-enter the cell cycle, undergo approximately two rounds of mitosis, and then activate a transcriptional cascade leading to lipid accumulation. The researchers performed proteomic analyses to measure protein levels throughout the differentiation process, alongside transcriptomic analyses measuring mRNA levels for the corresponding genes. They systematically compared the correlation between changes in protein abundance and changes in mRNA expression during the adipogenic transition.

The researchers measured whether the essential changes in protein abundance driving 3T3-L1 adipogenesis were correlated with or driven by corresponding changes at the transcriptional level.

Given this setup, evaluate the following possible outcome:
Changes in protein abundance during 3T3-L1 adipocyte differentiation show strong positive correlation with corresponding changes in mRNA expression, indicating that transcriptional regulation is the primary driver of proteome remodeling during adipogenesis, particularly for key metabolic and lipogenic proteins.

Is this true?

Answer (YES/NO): NO